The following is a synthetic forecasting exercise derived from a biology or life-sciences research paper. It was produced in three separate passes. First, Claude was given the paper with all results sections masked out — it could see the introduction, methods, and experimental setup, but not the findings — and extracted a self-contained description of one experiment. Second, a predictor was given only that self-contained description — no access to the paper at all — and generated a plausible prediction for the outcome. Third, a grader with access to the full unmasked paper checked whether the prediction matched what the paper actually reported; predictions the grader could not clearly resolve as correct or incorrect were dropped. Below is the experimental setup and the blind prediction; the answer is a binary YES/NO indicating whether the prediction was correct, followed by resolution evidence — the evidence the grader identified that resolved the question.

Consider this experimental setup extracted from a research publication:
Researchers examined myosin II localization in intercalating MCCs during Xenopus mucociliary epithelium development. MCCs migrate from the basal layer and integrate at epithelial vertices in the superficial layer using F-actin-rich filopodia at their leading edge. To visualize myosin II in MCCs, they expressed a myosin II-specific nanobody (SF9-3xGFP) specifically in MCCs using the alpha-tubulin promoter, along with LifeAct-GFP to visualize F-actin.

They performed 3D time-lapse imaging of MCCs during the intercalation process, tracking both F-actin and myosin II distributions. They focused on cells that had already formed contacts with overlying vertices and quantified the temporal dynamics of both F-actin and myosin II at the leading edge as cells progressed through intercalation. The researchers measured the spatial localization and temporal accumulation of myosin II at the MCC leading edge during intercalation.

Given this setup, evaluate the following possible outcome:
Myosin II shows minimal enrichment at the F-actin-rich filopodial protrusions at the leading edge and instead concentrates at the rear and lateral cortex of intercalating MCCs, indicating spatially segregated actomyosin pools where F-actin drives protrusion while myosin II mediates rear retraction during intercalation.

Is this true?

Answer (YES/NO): NO